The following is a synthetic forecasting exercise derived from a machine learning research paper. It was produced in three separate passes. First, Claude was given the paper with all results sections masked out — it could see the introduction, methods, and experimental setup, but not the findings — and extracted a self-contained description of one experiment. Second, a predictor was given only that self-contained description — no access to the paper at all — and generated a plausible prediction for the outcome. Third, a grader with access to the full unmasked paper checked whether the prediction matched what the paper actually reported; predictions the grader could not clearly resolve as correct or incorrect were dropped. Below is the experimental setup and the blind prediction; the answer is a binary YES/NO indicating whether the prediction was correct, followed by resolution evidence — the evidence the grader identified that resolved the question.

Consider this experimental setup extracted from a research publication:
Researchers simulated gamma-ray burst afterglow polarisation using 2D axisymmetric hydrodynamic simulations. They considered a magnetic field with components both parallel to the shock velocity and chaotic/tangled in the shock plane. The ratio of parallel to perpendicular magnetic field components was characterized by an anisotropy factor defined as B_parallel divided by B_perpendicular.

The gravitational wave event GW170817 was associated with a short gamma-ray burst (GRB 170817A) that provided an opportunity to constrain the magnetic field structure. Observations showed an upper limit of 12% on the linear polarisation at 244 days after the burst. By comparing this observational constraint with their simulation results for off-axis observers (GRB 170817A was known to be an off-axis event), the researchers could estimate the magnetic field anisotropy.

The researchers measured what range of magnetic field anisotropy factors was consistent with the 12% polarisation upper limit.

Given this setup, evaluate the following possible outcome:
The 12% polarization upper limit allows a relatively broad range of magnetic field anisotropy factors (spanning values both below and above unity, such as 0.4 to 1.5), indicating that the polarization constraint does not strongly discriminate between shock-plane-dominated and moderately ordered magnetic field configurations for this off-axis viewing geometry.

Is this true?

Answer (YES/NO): NO